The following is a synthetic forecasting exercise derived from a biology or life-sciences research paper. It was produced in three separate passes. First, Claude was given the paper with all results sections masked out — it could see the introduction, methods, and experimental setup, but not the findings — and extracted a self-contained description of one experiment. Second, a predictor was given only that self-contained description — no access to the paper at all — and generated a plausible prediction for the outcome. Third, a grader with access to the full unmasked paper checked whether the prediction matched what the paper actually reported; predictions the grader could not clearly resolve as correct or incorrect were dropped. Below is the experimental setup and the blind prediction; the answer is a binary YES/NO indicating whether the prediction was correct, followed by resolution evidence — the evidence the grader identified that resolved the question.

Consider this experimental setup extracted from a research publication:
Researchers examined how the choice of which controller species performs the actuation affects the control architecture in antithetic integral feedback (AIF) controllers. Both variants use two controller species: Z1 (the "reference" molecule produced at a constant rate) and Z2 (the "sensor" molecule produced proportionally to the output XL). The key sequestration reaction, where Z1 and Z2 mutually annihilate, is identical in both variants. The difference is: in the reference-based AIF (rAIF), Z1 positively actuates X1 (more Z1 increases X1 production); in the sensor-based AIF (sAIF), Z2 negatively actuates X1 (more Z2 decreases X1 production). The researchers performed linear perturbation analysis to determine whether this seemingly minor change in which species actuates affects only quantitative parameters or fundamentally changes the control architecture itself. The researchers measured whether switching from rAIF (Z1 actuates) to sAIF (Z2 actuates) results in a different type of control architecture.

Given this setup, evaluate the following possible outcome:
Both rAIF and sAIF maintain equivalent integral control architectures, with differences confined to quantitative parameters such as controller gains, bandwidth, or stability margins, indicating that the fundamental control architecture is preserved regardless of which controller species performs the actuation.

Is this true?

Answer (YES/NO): NO